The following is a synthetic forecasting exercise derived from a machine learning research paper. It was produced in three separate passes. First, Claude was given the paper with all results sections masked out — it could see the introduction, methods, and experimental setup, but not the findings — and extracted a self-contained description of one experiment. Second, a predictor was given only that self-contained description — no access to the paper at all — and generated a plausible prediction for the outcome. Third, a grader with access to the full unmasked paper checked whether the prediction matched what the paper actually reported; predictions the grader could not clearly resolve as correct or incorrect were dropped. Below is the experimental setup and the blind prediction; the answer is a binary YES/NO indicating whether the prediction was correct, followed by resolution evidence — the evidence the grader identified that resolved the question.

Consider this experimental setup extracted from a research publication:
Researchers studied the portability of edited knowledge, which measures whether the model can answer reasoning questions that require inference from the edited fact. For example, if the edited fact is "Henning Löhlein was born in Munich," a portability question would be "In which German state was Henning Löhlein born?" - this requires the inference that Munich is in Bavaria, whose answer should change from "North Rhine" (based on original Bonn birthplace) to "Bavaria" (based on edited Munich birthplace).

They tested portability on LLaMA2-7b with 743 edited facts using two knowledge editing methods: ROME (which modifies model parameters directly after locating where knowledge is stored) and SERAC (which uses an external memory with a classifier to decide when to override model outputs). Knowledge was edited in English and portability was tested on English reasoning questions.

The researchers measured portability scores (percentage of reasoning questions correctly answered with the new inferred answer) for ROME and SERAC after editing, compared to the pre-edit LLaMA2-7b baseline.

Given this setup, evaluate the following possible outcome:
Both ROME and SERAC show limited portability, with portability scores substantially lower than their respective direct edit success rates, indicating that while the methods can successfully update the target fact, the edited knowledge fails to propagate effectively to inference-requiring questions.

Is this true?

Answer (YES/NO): YES